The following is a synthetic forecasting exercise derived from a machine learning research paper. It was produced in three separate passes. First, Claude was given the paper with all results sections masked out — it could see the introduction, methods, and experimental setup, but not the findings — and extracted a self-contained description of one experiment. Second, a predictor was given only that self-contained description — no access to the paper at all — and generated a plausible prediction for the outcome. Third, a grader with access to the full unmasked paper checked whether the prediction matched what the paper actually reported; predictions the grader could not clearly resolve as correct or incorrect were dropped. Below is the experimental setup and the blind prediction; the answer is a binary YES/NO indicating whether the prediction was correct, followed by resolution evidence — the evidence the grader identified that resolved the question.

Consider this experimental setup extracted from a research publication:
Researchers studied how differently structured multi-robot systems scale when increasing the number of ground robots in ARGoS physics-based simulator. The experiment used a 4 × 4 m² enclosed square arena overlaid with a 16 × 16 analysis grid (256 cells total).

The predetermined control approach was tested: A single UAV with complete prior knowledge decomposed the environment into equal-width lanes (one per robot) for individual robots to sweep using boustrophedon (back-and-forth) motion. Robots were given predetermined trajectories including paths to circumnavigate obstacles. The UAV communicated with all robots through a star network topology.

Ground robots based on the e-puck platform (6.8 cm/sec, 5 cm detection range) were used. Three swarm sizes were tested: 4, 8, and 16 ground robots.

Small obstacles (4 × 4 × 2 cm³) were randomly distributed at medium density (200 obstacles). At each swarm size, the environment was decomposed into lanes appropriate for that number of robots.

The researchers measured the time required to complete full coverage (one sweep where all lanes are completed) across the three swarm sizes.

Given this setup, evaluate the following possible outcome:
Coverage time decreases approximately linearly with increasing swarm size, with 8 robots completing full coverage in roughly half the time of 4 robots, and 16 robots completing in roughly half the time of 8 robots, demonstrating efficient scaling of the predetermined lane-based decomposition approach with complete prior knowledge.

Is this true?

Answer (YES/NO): YES